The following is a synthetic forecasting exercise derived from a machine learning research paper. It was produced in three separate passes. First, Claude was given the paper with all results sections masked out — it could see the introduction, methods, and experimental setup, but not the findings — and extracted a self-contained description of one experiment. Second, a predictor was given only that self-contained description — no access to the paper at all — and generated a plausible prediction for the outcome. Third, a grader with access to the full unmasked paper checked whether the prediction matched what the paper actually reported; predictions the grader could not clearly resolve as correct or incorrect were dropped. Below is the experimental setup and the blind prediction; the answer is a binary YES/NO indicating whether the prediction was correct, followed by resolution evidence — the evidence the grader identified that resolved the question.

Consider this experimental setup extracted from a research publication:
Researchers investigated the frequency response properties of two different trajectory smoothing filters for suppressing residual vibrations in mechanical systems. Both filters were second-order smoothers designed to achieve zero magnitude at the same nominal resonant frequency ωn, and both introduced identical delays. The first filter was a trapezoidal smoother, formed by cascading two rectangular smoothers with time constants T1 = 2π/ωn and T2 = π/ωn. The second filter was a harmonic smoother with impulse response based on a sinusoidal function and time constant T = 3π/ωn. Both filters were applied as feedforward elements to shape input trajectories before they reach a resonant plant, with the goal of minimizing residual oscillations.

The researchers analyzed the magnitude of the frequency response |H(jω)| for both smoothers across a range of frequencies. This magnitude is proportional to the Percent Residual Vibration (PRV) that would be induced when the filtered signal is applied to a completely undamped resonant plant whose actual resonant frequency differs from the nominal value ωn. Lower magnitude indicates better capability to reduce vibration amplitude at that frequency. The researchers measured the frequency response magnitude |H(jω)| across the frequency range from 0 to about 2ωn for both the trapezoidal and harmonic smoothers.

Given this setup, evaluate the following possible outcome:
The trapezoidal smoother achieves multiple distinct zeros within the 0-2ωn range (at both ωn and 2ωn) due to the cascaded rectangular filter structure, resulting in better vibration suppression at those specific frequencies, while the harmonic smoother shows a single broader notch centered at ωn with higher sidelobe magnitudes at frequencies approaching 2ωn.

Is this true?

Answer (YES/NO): NO